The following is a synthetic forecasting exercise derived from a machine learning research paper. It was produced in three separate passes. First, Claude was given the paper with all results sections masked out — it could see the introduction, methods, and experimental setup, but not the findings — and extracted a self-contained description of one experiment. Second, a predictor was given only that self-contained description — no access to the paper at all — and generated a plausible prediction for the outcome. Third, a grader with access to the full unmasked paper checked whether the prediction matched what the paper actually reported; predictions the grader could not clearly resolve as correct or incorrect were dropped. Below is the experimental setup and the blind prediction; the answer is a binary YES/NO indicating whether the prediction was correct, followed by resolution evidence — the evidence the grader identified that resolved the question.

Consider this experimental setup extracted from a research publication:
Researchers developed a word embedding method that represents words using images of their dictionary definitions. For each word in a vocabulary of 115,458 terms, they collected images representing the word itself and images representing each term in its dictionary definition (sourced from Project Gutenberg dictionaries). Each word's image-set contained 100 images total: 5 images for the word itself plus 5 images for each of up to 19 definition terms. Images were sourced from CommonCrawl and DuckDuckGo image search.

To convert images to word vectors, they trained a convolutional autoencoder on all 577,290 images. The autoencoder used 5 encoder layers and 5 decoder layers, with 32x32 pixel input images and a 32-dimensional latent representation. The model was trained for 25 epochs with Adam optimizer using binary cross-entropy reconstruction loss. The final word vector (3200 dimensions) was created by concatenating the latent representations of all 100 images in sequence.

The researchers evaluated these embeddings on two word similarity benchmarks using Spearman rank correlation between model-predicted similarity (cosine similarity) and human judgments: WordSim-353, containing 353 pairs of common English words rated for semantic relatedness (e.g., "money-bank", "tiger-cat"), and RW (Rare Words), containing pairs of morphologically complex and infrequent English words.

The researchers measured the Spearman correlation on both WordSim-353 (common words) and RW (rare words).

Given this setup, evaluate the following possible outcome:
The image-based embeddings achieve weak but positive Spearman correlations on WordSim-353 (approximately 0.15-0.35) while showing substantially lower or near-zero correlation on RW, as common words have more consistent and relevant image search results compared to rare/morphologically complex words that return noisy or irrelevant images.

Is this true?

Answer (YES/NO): NO